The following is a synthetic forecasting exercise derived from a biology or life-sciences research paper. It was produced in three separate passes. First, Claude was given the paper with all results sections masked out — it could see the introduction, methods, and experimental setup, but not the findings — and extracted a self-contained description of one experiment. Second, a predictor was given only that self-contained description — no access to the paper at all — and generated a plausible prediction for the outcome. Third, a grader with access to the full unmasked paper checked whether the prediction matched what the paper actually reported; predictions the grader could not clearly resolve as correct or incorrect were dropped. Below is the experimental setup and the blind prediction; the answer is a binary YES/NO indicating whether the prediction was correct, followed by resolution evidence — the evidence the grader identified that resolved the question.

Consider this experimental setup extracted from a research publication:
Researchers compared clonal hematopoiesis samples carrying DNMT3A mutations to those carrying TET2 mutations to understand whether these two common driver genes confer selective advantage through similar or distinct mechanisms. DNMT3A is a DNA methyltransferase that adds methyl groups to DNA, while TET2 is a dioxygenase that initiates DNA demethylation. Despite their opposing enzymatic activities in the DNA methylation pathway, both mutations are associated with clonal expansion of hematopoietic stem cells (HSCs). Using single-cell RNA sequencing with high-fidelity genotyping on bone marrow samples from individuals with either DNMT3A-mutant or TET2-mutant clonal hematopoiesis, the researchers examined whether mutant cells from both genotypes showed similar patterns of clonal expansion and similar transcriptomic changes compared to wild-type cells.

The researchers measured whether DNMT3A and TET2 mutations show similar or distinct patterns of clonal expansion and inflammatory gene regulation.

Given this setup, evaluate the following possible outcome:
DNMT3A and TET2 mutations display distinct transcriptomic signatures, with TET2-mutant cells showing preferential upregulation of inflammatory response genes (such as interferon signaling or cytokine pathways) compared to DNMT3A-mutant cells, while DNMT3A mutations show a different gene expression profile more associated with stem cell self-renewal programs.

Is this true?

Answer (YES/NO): NO